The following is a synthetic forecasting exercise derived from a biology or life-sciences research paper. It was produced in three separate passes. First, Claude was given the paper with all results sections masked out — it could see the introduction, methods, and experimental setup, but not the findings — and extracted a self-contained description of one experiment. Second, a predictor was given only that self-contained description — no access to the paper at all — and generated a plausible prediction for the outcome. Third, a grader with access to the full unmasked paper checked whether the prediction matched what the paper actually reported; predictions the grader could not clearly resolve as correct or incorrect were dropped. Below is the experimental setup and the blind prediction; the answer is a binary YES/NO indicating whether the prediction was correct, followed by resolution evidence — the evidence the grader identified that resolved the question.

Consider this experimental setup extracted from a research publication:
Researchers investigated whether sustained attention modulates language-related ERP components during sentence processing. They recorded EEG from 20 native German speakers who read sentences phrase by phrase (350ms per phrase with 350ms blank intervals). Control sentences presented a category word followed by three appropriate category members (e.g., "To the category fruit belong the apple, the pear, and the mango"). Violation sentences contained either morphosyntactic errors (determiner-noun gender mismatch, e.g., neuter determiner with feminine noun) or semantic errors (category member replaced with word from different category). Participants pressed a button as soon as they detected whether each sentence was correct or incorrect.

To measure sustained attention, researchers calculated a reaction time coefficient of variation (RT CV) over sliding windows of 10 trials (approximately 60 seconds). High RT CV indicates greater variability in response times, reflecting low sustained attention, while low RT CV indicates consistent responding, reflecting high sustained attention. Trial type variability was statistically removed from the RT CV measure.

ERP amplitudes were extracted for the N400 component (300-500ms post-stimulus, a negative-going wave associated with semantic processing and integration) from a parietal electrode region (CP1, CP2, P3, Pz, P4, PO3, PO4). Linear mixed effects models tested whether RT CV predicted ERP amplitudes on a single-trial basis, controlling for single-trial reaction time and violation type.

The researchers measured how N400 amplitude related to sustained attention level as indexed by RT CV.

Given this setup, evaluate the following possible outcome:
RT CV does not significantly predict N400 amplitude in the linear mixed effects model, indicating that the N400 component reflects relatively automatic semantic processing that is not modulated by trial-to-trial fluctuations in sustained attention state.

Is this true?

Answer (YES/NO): YES